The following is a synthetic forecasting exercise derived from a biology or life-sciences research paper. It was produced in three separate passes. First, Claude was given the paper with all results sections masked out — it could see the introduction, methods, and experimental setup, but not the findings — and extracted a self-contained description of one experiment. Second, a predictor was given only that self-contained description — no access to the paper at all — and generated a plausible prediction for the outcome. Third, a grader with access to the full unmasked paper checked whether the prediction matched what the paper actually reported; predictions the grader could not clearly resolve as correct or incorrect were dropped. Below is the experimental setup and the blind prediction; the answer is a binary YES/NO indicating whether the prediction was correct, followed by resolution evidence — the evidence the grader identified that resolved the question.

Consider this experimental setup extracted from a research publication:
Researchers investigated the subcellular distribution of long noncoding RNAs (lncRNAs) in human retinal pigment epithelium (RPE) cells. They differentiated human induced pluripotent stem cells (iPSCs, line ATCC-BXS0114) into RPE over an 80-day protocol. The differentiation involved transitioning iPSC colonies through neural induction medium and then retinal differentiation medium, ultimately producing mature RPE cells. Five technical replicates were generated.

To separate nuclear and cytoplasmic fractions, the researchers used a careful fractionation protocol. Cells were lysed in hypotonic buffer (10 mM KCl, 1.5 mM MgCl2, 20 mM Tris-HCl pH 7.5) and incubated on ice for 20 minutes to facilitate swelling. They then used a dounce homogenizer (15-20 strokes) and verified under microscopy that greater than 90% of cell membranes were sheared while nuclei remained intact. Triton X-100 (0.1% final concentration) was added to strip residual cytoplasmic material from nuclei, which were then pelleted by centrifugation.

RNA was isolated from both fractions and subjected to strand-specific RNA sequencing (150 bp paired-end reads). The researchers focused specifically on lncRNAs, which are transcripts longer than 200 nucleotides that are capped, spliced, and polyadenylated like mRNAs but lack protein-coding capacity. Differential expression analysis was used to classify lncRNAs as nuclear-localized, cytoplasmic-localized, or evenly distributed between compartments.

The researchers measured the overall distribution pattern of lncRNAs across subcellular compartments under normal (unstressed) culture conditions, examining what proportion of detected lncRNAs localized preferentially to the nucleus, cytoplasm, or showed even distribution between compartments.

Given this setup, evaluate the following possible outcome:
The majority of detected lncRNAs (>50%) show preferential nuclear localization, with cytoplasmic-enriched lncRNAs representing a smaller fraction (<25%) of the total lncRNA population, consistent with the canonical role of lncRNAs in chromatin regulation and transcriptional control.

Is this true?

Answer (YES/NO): NO